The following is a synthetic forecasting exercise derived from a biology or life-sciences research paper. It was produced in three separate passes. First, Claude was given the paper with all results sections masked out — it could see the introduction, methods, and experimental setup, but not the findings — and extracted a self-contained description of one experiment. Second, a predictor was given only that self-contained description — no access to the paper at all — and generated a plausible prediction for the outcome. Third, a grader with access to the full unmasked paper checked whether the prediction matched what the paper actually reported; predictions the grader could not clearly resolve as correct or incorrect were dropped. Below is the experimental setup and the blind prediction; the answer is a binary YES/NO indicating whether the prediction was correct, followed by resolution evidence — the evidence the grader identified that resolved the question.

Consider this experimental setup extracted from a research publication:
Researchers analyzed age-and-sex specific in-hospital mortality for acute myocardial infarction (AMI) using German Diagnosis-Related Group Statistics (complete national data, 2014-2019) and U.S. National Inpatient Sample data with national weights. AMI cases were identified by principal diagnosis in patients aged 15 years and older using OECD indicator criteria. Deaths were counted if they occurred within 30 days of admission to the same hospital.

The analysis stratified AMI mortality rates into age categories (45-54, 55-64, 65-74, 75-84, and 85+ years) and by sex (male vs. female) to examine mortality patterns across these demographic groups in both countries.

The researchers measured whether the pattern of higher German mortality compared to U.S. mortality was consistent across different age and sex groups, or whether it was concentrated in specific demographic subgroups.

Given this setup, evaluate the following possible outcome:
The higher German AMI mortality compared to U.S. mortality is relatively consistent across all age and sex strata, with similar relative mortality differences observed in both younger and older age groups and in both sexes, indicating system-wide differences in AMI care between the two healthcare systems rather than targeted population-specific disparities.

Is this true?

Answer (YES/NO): NO